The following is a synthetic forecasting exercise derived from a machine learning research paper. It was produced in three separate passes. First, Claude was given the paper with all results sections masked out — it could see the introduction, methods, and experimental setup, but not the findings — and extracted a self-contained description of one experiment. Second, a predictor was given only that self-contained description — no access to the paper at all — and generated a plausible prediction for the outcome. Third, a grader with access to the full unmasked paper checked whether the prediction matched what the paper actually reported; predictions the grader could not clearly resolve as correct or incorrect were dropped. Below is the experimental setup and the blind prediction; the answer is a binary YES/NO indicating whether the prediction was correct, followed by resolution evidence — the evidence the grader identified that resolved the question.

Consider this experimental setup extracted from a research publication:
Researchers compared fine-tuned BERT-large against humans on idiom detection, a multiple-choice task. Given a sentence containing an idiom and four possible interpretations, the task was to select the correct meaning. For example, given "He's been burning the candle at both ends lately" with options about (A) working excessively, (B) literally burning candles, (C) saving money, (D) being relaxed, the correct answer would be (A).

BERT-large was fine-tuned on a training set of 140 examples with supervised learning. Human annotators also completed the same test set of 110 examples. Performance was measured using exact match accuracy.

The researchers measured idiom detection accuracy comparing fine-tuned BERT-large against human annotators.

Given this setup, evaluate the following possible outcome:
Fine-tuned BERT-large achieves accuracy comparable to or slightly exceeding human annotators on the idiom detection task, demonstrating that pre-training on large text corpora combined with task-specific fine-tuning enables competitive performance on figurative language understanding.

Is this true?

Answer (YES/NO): NO